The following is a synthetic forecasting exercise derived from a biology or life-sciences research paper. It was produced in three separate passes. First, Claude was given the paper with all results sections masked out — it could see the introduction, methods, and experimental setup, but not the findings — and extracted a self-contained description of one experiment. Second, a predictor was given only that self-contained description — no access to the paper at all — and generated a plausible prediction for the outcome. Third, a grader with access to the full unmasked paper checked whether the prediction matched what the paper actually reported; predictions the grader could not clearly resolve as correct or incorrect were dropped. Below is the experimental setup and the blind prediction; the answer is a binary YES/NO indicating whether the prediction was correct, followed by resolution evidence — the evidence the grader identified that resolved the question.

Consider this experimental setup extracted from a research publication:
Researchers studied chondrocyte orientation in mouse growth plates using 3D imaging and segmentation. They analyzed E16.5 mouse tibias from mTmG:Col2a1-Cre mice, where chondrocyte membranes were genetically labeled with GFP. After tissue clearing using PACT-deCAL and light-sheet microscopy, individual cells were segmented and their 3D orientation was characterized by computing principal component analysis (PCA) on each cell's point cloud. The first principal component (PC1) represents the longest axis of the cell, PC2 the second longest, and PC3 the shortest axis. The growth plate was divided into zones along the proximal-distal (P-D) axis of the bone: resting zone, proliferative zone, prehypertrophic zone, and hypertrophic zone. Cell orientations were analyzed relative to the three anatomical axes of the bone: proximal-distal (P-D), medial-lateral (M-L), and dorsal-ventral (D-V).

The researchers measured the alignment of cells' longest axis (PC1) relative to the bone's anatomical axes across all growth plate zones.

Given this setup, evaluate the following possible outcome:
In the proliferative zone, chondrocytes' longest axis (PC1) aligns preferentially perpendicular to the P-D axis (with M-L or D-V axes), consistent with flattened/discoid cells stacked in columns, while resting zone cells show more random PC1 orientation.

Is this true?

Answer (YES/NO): NO